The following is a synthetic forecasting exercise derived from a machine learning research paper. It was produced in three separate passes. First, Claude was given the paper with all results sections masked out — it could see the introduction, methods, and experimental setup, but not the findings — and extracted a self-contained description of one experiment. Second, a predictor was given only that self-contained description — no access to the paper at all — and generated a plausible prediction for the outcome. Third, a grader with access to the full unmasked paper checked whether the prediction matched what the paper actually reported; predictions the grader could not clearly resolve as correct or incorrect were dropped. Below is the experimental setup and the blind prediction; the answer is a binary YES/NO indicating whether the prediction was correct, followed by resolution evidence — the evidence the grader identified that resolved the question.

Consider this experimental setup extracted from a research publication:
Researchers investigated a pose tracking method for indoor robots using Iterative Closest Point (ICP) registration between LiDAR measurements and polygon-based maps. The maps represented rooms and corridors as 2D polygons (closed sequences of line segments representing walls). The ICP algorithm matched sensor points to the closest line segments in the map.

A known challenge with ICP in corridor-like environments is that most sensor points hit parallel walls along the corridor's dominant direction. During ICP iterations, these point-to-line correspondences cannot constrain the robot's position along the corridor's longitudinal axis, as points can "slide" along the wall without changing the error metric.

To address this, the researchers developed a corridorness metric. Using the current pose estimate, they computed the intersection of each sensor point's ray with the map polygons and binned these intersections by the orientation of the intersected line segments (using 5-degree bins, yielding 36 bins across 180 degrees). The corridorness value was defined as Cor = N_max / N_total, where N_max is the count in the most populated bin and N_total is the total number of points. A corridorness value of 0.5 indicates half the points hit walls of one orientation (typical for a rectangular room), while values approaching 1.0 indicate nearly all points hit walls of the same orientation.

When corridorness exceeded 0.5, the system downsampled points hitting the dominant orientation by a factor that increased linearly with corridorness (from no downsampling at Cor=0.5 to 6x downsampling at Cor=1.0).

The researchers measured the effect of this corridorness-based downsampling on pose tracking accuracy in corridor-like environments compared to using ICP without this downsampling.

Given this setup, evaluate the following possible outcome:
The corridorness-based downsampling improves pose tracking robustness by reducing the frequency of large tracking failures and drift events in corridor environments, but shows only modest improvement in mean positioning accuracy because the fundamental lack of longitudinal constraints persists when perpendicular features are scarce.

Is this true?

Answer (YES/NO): NO